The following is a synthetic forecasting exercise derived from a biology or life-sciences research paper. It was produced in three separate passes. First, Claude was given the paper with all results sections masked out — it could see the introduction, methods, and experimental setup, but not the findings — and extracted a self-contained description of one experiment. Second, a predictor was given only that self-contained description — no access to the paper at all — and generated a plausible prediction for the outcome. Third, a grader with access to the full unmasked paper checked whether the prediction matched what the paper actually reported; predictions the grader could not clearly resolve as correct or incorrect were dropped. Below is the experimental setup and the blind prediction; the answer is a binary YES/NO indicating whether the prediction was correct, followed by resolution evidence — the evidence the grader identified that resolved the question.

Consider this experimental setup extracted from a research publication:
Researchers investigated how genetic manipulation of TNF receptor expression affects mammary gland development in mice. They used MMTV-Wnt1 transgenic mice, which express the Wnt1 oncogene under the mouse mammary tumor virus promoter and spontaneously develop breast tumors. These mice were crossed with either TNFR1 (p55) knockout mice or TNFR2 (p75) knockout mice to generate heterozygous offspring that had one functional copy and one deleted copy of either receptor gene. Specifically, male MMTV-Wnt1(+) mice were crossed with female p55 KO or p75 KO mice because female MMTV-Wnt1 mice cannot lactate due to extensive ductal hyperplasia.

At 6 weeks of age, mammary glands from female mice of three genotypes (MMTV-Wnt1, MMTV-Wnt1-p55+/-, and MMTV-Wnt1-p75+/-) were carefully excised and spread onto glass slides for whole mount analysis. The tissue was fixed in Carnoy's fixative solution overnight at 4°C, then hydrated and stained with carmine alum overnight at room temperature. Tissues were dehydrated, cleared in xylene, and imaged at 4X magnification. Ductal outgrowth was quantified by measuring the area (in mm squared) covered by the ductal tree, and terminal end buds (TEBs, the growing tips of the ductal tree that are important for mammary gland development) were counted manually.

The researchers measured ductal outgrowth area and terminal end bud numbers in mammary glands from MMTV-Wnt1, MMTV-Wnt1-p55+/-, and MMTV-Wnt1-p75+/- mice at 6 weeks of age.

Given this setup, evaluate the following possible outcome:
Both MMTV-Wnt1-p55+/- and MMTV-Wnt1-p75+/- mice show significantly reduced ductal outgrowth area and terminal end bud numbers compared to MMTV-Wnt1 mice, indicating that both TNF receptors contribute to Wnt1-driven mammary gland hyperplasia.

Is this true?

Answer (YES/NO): NO